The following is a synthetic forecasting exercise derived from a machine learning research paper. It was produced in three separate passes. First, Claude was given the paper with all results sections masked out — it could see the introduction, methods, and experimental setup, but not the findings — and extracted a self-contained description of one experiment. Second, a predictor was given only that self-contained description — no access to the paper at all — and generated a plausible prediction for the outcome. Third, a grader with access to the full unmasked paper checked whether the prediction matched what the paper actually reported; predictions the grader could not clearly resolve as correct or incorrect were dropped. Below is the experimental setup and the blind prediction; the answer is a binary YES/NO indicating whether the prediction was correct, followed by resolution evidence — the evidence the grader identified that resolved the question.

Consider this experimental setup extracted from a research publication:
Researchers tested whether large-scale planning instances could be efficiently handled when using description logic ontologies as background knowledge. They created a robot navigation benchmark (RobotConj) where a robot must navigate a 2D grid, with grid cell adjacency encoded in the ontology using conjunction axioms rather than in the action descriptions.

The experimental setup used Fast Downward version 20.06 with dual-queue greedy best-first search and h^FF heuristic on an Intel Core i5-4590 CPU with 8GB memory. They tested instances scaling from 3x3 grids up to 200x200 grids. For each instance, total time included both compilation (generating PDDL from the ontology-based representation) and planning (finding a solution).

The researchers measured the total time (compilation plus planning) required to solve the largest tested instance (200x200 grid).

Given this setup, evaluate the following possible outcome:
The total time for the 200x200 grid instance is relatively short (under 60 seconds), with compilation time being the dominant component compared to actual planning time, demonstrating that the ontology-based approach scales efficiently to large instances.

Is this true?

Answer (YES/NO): NO